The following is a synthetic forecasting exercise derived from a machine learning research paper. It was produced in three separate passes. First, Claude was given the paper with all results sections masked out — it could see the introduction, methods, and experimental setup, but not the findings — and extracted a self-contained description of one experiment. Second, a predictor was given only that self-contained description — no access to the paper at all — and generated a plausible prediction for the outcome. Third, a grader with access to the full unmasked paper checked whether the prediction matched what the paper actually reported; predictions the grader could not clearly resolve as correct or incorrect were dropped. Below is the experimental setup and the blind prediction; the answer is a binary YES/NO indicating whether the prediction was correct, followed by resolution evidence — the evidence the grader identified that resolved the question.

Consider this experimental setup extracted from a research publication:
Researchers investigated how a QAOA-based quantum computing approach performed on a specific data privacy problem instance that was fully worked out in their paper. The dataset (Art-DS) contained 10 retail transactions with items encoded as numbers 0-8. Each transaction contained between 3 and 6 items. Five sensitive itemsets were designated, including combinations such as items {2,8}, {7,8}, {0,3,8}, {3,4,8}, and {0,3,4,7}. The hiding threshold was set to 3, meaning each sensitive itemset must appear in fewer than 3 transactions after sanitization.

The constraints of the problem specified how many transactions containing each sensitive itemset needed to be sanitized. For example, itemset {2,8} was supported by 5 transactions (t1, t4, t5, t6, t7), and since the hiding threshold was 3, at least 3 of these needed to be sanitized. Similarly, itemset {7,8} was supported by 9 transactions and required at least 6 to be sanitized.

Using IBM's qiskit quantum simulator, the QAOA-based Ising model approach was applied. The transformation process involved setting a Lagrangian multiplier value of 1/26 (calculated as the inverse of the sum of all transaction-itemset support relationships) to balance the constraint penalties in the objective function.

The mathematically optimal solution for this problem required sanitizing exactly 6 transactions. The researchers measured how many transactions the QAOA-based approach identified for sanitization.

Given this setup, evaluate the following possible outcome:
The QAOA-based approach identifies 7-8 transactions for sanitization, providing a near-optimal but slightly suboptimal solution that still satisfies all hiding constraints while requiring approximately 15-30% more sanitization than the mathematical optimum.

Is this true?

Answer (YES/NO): NO